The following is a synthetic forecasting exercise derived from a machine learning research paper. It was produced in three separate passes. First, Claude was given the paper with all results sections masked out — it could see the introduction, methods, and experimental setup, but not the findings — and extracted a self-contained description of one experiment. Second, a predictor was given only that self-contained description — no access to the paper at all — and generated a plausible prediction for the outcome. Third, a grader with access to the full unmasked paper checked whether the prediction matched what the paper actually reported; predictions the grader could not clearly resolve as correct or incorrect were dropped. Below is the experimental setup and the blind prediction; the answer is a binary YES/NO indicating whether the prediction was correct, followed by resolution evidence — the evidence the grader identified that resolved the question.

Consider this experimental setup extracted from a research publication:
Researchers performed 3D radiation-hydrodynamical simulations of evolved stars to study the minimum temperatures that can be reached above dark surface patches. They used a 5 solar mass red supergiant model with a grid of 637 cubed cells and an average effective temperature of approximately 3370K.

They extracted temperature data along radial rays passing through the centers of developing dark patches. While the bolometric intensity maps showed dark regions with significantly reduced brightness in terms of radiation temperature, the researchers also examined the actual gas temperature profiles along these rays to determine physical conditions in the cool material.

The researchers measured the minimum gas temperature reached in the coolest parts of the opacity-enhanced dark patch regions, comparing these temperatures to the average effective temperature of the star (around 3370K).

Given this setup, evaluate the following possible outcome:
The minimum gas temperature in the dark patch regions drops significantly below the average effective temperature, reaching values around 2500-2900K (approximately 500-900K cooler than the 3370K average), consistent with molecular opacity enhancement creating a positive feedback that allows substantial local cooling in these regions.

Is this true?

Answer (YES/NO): NO